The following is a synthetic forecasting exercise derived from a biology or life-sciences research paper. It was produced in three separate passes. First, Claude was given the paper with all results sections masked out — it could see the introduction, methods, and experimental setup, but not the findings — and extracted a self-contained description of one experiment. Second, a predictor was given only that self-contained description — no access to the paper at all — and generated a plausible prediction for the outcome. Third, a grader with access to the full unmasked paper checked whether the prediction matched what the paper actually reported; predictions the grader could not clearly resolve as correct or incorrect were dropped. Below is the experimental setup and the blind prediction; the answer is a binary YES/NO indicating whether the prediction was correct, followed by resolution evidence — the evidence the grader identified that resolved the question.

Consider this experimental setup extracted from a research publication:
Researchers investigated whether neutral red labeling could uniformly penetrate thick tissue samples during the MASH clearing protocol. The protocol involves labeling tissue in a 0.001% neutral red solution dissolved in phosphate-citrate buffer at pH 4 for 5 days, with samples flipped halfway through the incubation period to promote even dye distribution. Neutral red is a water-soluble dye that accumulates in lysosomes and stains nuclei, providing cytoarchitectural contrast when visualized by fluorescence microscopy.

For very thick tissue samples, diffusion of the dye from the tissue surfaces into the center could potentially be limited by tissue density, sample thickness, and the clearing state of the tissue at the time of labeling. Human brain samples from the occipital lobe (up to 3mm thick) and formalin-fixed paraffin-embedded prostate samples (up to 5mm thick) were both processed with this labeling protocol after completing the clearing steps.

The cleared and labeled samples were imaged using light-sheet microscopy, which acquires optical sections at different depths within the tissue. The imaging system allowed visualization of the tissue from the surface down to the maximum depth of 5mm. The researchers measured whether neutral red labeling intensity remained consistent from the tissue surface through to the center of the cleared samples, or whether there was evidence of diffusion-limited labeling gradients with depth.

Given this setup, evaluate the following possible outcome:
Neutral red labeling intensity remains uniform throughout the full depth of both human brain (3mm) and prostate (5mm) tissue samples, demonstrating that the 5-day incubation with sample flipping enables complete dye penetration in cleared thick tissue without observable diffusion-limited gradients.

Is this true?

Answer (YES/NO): YES